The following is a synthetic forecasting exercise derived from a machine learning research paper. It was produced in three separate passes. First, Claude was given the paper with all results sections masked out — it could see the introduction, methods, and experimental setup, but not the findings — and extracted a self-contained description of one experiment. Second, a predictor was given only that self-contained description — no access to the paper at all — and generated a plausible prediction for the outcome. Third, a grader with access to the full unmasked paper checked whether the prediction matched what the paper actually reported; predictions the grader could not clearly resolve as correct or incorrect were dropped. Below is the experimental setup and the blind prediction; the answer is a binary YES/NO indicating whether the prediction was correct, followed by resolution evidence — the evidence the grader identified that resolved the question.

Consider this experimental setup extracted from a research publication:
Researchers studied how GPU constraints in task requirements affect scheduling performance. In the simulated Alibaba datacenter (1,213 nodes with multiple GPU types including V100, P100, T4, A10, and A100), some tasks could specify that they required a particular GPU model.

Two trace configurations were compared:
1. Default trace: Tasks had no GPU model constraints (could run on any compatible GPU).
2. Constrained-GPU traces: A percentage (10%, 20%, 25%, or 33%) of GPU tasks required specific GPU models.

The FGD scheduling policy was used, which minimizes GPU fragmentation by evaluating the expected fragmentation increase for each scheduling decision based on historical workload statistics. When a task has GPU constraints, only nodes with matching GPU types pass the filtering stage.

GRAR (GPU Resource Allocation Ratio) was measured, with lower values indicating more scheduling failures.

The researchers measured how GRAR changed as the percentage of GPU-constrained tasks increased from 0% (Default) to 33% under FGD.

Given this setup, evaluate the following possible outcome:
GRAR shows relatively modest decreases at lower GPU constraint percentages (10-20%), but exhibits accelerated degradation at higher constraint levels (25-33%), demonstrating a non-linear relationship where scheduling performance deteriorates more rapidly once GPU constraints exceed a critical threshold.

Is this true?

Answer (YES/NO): NO